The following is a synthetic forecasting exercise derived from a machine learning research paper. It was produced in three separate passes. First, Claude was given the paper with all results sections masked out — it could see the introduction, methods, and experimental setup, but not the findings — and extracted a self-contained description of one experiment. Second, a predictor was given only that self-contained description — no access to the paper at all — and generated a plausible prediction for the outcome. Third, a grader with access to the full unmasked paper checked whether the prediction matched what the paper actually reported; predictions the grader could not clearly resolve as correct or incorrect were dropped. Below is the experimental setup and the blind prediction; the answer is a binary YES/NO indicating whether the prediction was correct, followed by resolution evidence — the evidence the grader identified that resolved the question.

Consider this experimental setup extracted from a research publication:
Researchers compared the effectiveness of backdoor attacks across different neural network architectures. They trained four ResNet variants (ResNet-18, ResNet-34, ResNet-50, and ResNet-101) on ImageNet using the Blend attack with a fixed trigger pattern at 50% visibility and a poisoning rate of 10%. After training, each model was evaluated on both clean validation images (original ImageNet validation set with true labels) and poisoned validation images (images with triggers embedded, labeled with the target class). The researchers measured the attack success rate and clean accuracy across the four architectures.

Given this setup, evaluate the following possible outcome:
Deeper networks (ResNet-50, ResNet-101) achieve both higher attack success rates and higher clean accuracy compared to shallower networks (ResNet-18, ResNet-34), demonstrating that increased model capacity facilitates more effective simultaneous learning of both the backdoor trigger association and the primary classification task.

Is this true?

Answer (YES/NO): NO